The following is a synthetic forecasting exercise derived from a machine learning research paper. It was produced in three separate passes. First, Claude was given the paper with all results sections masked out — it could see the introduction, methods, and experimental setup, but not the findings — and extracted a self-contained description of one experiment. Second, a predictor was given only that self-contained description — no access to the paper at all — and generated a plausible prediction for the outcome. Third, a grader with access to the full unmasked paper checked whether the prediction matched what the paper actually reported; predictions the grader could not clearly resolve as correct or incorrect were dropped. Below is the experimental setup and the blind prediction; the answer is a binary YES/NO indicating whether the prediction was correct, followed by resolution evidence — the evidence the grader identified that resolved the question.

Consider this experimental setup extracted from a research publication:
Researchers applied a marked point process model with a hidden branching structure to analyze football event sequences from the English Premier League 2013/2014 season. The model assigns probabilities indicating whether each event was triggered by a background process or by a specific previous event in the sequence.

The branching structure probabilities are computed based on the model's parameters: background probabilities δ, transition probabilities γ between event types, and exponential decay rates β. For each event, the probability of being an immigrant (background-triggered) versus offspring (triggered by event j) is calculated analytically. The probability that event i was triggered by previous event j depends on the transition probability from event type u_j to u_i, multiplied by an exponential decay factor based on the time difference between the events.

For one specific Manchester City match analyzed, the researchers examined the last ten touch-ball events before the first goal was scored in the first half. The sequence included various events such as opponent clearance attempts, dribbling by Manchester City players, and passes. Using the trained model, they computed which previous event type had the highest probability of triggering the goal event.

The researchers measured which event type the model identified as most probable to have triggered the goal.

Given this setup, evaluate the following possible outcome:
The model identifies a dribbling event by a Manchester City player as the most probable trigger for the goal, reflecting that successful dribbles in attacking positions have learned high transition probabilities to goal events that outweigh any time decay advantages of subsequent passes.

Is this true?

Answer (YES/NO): NO